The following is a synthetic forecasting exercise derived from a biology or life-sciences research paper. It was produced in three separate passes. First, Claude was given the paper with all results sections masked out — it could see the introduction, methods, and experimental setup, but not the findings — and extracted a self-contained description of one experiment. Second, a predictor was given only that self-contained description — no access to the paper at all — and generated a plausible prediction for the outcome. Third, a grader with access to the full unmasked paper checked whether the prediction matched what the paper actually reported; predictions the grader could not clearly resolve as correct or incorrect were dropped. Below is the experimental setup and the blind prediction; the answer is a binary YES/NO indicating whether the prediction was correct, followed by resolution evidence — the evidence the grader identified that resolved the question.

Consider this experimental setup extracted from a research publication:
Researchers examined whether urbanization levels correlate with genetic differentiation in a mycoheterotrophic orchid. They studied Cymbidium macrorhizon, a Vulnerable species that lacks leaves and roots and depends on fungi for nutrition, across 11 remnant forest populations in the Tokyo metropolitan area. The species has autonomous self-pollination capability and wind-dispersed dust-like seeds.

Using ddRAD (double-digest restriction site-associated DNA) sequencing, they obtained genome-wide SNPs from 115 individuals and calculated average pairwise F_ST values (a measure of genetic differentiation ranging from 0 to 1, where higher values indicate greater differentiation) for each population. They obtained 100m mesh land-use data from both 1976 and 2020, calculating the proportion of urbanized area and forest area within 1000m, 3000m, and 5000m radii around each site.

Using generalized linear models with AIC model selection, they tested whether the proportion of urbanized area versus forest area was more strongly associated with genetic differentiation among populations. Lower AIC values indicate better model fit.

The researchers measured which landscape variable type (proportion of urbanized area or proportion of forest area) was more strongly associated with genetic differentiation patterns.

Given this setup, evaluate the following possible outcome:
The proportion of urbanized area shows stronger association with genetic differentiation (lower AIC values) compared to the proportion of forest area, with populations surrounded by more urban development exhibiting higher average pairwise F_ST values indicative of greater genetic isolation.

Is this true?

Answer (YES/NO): YES